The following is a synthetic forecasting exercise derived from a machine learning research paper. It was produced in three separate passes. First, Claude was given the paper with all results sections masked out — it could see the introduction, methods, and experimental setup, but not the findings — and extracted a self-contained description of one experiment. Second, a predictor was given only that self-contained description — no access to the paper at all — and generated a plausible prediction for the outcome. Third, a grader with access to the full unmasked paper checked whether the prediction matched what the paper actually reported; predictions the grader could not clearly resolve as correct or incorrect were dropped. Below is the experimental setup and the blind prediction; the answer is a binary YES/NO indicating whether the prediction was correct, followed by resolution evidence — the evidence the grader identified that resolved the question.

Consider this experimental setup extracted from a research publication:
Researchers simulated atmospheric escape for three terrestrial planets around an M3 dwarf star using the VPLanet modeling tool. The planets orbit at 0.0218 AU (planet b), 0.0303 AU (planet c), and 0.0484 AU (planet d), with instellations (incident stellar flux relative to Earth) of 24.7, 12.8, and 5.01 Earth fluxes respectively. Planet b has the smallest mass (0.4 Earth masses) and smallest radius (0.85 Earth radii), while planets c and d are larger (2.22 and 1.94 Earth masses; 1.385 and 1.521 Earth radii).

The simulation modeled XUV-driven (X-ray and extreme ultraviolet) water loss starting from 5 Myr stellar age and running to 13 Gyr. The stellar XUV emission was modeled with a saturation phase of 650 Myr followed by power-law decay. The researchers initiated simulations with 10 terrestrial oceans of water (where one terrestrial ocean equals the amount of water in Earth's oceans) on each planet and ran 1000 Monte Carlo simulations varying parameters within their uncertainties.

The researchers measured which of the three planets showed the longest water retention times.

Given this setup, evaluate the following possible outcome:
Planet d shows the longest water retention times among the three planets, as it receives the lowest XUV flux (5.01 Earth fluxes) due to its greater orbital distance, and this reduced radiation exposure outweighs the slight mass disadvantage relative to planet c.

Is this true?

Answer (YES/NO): NO